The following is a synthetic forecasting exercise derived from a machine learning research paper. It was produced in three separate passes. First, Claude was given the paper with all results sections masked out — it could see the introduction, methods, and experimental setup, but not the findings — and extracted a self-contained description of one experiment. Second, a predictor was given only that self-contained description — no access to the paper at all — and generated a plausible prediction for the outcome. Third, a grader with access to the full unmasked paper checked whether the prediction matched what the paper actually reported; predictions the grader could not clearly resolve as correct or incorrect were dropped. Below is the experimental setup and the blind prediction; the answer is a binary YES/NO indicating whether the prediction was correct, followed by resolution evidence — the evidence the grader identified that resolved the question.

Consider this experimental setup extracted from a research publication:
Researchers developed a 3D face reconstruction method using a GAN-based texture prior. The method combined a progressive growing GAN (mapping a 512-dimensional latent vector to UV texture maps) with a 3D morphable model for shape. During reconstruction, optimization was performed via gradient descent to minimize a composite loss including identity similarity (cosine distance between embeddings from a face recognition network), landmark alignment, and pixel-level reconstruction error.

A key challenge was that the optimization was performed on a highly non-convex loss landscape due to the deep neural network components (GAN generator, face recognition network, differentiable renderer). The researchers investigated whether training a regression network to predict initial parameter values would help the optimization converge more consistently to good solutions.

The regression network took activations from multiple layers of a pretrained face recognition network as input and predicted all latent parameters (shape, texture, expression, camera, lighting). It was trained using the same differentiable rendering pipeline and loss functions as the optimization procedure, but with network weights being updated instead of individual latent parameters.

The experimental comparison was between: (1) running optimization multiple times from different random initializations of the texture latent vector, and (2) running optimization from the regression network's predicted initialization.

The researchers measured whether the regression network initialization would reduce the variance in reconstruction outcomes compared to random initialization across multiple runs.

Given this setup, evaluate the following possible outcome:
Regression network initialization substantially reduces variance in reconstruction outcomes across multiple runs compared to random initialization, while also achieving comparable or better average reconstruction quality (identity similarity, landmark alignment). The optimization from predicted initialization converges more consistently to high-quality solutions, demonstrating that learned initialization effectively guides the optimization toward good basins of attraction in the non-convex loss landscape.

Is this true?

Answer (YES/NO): YES